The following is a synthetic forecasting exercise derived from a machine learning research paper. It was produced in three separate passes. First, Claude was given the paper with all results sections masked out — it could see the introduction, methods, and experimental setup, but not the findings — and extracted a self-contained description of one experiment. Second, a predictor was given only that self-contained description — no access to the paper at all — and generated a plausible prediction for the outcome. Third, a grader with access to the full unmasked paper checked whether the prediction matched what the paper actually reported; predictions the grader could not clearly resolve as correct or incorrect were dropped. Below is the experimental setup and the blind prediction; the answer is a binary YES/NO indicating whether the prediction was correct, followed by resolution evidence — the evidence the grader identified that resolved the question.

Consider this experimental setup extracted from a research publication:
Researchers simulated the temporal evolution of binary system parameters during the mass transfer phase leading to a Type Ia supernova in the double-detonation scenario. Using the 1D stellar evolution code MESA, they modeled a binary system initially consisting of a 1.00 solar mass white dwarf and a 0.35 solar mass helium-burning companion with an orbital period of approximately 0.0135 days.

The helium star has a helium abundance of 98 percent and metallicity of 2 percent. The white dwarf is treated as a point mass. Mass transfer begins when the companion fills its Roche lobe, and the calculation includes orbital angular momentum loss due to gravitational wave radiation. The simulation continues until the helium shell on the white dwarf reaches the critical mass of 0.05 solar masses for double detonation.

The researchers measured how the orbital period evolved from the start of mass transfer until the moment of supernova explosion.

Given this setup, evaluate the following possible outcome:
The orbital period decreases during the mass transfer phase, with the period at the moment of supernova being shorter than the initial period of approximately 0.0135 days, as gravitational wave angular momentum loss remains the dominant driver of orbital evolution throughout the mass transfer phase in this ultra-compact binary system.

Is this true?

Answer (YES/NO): YES